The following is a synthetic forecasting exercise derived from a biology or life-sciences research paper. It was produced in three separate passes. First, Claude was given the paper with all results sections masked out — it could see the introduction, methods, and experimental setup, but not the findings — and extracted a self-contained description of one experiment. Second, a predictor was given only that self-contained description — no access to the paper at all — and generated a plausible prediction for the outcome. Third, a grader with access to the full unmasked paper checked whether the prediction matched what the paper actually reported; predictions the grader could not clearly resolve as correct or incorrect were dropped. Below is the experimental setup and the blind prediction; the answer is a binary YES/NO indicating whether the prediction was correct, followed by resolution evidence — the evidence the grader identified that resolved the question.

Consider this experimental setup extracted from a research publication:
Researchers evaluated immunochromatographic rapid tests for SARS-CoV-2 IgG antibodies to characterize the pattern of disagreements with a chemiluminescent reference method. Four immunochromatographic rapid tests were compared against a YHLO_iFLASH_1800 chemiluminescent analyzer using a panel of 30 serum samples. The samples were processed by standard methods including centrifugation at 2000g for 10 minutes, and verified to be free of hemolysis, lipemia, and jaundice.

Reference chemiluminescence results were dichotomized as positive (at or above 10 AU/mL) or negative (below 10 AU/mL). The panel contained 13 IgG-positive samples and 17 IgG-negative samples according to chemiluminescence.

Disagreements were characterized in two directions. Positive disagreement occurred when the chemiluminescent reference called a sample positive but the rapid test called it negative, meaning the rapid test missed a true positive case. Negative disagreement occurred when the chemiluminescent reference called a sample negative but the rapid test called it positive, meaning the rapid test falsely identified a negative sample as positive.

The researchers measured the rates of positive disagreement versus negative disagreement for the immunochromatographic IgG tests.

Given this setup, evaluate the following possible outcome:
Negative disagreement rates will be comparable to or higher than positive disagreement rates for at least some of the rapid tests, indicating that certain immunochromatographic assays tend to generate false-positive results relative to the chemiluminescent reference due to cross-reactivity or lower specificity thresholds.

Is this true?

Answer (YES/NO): NO